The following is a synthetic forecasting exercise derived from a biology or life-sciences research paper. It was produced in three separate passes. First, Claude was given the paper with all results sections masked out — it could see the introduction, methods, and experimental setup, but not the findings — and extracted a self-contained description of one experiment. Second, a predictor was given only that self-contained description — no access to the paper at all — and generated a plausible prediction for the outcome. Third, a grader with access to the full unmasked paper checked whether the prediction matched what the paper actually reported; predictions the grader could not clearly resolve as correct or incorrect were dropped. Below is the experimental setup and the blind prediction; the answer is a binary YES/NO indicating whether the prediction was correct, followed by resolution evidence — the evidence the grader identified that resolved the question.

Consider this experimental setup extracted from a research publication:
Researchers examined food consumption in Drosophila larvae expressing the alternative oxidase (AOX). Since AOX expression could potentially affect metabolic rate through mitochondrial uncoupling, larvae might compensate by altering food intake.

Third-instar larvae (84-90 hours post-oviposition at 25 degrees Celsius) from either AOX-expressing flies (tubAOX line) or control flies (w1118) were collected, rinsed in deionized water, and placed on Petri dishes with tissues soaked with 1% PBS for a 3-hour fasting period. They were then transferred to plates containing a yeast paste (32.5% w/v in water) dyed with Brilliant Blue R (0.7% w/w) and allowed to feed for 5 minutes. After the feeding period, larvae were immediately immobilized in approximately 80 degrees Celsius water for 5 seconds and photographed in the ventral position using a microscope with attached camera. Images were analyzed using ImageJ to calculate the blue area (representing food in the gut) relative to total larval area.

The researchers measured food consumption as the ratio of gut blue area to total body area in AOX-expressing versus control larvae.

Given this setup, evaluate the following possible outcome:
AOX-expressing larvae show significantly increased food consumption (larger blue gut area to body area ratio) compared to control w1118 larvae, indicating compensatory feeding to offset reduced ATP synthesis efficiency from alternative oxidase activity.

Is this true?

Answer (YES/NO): YES